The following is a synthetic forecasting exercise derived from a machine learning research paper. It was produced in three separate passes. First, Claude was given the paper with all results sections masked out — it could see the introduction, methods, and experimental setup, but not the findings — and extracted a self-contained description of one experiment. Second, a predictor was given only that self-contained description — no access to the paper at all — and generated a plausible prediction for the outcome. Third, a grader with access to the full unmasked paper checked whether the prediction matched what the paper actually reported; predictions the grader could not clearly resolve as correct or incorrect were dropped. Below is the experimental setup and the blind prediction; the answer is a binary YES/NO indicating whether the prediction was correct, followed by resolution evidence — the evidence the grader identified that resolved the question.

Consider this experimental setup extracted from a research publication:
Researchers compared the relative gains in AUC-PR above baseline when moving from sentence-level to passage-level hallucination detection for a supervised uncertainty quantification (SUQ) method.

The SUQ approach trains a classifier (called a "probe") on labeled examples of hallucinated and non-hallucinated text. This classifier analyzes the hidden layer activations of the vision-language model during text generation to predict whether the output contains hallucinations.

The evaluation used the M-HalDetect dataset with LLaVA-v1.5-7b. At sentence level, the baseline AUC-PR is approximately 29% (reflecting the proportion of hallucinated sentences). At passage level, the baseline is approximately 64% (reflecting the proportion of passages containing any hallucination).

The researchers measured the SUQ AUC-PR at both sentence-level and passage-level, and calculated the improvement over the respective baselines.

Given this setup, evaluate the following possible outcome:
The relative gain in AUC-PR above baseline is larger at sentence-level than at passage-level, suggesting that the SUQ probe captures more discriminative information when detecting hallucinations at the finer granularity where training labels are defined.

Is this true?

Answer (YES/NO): YES